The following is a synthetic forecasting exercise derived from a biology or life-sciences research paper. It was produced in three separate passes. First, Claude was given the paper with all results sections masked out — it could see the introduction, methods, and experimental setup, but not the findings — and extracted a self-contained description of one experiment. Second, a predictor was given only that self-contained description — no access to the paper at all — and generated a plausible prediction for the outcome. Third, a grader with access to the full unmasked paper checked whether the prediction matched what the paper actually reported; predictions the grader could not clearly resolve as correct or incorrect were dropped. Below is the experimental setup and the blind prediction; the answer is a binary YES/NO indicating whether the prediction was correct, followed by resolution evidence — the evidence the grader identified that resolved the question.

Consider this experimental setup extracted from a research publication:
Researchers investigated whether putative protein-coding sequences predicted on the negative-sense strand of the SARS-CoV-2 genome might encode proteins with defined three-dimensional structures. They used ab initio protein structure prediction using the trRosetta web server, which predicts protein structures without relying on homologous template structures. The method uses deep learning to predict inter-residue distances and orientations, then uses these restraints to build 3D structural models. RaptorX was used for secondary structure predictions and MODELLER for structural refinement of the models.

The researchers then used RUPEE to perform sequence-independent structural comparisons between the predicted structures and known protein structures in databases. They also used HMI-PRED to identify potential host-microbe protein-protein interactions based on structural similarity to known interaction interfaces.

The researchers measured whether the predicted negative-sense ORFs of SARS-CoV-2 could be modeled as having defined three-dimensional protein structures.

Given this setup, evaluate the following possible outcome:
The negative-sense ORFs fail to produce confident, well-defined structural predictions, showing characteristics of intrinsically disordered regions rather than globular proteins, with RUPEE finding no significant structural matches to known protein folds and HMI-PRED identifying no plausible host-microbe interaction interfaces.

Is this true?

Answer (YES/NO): NO